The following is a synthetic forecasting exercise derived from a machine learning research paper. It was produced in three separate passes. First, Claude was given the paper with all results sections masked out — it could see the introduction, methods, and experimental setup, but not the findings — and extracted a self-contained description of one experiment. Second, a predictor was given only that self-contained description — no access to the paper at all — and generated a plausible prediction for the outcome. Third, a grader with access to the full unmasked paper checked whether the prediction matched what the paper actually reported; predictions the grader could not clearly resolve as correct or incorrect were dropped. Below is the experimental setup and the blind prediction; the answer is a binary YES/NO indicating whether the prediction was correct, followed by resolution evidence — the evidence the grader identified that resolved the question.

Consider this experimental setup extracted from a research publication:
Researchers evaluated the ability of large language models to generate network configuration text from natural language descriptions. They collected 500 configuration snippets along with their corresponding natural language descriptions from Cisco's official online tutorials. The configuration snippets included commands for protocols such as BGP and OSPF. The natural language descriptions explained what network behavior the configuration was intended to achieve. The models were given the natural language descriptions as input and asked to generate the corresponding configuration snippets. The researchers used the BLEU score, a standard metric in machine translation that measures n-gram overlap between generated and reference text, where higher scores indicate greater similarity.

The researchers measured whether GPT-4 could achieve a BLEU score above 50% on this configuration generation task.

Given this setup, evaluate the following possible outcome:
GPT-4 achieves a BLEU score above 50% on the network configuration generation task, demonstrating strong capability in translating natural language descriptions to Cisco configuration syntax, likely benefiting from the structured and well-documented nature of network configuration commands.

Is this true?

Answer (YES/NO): YES